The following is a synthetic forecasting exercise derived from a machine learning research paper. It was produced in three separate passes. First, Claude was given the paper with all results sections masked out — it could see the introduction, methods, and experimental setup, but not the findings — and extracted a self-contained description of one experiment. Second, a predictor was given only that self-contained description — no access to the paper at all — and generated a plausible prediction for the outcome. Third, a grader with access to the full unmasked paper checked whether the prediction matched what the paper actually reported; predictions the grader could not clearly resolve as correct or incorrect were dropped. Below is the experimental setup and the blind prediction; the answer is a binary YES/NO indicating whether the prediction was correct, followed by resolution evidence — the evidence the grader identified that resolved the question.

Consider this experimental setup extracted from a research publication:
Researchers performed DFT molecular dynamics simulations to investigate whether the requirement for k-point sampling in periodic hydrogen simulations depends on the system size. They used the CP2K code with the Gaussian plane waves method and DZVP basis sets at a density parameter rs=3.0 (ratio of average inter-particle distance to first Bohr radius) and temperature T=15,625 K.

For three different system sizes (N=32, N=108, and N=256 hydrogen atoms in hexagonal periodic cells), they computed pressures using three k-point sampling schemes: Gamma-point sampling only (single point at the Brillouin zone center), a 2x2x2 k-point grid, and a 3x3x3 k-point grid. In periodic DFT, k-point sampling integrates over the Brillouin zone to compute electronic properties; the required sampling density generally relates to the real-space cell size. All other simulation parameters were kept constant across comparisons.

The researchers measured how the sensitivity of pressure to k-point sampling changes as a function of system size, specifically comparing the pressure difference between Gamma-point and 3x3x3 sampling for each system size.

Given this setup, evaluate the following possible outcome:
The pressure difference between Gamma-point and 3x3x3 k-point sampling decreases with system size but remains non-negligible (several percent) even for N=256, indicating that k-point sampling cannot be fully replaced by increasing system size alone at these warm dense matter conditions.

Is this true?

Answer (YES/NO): NO